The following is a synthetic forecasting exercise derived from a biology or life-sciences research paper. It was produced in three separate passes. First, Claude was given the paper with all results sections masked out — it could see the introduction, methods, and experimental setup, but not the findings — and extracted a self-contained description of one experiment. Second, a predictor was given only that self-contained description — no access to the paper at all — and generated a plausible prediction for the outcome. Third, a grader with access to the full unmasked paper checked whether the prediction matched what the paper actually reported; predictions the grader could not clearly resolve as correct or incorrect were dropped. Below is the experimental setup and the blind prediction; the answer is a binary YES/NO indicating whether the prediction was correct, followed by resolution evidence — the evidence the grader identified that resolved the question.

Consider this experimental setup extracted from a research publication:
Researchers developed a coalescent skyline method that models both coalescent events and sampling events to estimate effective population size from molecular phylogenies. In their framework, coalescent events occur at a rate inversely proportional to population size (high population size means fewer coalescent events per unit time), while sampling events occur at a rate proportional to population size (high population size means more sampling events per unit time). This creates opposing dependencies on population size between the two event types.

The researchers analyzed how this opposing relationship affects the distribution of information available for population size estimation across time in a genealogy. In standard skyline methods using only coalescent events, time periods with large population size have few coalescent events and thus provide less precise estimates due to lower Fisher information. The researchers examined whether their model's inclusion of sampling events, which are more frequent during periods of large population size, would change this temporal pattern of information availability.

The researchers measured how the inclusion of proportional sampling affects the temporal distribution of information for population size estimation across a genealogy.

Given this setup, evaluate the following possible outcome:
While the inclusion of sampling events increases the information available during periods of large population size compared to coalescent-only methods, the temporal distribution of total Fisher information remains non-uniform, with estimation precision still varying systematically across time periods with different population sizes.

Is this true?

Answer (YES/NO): NO